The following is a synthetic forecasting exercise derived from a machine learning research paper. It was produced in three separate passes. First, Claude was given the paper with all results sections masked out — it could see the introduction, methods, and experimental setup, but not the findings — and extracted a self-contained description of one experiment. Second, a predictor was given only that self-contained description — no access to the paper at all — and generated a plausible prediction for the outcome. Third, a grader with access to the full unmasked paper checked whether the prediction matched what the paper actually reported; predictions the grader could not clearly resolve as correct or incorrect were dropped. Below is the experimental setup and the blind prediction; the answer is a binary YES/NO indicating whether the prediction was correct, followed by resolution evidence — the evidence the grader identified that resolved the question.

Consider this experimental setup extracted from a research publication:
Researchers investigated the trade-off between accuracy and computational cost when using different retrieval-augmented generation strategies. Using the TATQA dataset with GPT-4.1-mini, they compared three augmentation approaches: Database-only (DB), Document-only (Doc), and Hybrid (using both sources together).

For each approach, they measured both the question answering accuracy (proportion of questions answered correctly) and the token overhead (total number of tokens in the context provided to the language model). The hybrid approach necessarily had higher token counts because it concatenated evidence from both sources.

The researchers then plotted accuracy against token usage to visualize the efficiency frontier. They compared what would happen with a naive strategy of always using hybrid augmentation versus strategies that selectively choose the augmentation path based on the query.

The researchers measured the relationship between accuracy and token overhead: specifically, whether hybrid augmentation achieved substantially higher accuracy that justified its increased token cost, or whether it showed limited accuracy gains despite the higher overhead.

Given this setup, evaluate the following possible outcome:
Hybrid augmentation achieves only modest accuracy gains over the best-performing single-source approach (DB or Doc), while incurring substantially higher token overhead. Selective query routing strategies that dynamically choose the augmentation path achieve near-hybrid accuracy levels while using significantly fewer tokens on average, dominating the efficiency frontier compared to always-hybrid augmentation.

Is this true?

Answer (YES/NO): NO